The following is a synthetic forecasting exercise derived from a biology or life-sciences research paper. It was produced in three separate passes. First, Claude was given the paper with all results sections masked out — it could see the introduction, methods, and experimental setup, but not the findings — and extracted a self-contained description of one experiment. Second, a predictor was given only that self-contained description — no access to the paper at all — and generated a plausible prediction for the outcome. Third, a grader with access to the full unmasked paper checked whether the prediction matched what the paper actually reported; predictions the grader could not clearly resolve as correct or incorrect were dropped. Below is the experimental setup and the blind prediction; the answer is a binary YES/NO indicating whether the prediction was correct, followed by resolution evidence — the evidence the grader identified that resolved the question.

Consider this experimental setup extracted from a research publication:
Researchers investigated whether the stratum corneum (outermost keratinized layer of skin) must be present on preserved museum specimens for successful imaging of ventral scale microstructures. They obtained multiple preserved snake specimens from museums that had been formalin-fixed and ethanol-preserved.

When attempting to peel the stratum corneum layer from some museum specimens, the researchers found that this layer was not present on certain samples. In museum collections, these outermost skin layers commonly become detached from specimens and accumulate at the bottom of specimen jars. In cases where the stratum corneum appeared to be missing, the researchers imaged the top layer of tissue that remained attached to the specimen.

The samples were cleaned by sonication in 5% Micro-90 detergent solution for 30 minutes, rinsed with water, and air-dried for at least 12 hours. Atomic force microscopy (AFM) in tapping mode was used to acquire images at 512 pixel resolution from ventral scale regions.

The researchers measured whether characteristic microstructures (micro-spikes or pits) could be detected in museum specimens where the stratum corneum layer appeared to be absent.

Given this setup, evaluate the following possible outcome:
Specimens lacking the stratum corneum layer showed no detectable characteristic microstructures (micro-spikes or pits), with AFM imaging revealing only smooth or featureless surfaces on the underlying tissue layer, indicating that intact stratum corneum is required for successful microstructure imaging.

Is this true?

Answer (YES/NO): YES